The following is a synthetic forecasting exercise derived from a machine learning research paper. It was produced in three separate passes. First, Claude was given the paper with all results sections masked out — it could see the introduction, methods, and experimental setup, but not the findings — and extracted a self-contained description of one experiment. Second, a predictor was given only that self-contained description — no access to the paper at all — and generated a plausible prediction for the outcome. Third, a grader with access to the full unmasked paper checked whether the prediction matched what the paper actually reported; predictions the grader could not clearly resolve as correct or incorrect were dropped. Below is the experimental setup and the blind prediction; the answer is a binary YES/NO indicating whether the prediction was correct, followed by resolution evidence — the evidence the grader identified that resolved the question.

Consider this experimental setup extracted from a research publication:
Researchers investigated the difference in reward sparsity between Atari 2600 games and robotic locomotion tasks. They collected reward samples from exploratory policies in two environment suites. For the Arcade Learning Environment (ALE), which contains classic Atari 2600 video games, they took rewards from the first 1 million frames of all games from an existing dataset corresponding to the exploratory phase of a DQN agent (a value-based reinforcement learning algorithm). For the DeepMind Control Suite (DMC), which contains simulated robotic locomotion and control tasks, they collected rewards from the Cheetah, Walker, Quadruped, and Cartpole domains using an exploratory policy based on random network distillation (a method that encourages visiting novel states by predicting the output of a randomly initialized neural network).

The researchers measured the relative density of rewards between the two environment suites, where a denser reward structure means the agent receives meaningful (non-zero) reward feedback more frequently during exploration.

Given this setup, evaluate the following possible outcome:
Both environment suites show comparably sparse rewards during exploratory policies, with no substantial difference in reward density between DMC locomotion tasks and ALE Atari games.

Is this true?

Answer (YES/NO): NO